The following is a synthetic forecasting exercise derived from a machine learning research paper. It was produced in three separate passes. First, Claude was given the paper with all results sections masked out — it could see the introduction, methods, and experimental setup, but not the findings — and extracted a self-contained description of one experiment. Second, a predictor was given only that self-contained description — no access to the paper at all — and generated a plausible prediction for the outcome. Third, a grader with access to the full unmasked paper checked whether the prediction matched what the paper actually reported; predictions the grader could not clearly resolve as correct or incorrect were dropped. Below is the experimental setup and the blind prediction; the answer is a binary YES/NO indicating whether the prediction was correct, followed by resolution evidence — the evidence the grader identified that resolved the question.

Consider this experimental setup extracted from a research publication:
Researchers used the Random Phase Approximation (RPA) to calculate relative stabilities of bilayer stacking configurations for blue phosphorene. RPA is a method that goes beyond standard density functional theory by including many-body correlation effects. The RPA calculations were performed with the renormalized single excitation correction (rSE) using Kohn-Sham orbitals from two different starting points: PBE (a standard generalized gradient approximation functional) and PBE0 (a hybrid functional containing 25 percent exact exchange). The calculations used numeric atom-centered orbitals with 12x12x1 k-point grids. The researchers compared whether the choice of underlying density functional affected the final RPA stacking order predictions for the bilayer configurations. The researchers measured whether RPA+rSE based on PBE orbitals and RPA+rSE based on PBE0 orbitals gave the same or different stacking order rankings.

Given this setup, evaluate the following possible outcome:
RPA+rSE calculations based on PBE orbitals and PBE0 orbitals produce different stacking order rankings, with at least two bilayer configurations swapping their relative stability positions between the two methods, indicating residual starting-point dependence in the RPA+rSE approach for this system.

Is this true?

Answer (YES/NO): NO